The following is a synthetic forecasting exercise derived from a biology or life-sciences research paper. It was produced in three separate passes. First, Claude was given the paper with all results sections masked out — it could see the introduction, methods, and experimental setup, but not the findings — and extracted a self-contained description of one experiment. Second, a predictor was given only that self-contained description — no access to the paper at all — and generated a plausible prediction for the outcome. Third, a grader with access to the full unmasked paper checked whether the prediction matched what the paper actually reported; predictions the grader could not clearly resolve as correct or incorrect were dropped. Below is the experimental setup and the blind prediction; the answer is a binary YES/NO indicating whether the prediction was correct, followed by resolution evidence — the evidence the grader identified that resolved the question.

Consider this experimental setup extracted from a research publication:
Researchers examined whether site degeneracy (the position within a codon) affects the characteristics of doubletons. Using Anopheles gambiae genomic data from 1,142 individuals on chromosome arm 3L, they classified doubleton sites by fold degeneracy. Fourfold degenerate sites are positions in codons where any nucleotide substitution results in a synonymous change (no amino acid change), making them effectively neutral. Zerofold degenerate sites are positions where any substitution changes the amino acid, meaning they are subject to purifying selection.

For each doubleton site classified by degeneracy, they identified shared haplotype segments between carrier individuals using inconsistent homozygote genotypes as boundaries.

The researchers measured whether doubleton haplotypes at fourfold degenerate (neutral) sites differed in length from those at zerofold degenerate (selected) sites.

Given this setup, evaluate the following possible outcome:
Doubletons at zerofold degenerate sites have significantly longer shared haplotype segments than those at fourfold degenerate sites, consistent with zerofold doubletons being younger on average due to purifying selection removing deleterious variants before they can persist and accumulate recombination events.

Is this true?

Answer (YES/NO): YES